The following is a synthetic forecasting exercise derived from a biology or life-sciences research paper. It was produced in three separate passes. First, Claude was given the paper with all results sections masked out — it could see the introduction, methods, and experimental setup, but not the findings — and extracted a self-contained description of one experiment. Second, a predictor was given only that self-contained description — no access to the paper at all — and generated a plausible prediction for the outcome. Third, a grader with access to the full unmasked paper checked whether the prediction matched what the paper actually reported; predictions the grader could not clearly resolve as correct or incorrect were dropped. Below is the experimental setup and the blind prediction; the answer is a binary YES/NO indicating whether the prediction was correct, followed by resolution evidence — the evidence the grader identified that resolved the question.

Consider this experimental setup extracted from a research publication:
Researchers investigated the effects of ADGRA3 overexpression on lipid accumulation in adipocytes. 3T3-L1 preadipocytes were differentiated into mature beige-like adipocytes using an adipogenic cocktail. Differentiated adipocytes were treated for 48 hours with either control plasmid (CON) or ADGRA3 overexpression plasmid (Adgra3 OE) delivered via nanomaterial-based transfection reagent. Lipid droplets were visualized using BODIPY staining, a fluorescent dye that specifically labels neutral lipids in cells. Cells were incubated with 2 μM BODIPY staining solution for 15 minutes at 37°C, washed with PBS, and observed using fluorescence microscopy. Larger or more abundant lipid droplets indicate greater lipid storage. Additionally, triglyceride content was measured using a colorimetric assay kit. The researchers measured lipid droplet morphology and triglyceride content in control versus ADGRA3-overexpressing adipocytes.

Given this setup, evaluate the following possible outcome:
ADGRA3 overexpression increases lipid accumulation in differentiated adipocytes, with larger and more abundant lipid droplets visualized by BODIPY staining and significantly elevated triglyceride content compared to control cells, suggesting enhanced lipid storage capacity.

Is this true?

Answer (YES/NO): NO